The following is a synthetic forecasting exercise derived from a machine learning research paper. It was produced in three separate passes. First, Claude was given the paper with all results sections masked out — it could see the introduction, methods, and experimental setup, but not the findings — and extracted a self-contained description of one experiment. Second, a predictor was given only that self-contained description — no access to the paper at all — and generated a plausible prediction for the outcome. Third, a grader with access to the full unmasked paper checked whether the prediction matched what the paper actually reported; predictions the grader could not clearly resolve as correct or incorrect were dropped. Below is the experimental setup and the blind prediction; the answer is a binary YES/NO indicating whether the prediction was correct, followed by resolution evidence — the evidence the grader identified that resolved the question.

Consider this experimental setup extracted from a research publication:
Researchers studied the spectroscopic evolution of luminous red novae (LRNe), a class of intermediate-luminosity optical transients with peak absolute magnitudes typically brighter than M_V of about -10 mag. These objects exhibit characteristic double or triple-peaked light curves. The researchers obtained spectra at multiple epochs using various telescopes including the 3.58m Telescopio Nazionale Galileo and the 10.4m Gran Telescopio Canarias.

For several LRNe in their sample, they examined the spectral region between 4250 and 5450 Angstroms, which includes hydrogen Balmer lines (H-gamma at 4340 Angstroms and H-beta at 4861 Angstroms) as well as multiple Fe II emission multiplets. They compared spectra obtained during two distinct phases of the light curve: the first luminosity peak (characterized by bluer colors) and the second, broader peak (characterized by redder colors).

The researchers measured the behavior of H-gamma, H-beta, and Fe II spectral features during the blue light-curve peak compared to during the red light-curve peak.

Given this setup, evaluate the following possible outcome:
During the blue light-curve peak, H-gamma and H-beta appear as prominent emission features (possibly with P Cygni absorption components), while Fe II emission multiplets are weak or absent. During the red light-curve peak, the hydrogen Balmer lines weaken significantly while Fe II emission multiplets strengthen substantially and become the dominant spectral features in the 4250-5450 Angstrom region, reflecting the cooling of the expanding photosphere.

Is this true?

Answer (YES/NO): NO